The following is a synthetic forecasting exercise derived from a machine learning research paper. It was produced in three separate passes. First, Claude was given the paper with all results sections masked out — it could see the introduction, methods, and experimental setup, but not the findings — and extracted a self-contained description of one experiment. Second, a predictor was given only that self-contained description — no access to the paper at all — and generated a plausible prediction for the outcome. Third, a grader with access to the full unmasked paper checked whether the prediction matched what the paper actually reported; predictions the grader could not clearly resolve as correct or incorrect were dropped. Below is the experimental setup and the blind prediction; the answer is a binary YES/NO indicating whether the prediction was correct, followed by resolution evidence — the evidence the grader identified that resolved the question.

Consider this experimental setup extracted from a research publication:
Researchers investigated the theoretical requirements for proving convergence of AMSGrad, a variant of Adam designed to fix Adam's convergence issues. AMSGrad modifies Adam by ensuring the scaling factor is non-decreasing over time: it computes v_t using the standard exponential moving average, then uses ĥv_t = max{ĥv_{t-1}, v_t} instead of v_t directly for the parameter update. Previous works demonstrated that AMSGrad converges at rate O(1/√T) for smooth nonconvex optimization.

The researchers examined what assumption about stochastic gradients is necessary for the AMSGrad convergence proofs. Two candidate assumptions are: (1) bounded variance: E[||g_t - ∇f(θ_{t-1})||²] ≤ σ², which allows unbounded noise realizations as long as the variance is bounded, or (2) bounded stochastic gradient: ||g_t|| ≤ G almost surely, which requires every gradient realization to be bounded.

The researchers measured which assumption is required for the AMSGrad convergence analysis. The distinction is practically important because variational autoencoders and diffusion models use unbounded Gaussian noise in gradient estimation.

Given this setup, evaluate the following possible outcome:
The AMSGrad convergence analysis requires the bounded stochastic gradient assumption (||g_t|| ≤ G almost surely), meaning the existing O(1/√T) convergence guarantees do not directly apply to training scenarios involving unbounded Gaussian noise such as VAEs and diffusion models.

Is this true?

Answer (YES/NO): YES